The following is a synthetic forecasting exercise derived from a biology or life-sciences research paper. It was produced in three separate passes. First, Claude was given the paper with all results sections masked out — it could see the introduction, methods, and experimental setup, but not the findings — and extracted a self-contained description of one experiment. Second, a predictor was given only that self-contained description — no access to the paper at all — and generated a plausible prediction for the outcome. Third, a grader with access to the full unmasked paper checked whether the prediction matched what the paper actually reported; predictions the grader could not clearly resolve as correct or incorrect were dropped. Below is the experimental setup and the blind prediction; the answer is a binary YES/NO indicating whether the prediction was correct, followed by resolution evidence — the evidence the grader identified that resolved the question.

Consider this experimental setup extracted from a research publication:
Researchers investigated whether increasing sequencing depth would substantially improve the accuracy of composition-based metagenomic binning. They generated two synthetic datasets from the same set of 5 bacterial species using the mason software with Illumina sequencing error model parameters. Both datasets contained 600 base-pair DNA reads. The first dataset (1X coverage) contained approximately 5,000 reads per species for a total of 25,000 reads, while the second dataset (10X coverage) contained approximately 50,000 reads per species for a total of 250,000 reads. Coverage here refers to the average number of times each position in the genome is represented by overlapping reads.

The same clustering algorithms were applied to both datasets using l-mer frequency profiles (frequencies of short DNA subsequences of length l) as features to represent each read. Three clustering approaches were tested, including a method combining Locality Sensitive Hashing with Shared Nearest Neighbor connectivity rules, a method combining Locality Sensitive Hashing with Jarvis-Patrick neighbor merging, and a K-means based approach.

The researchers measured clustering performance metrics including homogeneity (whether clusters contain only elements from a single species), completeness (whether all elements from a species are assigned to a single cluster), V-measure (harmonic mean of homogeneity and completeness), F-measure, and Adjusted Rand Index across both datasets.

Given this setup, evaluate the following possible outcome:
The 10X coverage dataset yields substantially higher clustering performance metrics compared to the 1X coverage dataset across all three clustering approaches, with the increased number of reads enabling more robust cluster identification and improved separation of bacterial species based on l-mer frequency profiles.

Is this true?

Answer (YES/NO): NO